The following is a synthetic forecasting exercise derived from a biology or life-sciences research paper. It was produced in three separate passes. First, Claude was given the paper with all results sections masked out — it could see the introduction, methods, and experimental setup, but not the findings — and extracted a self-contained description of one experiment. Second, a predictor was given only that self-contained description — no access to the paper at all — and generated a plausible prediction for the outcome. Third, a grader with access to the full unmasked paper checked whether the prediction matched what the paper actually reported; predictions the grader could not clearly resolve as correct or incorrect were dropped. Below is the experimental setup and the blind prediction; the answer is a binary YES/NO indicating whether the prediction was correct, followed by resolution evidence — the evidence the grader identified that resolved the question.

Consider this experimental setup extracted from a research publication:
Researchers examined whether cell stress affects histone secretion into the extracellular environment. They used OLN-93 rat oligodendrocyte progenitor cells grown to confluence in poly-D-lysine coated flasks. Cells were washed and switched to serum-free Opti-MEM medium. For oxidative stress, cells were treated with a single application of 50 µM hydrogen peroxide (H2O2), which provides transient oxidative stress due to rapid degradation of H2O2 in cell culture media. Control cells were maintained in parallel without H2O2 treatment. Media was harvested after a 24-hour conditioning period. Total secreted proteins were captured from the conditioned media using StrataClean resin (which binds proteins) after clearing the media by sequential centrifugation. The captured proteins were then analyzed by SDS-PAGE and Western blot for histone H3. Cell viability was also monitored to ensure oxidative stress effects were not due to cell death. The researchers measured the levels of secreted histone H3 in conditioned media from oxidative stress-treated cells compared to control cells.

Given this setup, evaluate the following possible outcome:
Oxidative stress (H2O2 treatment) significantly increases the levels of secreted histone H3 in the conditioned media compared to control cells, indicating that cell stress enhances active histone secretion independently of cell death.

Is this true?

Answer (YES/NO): YES